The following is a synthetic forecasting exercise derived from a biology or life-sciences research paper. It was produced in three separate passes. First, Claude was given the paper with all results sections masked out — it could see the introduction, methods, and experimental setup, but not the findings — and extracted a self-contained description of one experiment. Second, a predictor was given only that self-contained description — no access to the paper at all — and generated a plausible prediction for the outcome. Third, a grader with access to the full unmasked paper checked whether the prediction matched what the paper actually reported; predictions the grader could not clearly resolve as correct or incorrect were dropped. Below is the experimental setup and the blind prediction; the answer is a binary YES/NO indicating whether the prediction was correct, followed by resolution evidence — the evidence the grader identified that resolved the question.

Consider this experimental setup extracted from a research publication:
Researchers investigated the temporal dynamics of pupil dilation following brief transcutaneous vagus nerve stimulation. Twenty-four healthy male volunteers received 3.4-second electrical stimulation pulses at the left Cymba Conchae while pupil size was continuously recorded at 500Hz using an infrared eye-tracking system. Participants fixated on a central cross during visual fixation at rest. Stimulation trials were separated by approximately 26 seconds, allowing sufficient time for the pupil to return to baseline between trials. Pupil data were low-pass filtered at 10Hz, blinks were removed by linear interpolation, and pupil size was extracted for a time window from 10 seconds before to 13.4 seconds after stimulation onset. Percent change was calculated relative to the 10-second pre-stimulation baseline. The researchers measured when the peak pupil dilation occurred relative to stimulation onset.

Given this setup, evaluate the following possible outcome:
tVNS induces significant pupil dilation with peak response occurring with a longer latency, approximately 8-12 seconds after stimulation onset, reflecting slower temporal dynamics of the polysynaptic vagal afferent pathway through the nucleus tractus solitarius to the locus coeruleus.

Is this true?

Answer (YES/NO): NO